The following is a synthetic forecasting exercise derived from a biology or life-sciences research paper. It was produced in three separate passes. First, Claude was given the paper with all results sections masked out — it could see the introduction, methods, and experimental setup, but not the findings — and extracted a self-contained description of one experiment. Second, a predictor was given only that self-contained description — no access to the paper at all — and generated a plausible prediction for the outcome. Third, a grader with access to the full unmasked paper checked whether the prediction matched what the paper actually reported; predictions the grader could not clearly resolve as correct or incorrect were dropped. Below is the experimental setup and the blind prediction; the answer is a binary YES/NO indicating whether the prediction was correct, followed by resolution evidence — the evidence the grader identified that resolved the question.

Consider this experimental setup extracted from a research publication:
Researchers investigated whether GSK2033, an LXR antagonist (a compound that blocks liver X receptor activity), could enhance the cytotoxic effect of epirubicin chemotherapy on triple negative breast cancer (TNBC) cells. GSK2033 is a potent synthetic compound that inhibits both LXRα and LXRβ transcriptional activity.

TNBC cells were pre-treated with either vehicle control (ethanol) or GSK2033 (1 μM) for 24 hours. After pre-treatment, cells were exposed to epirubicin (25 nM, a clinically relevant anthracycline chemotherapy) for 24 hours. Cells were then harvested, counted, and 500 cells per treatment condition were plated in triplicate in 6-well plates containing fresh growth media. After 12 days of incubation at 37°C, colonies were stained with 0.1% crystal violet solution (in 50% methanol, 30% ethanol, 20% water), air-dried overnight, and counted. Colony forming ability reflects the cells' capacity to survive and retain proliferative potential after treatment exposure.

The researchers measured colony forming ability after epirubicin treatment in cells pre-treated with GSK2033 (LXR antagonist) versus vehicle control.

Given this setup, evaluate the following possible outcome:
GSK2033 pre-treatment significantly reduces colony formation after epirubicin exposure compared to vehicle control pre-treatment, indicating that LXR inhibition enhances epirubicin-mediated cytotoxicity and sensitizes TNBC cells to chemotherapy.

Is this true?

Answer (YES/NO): YES